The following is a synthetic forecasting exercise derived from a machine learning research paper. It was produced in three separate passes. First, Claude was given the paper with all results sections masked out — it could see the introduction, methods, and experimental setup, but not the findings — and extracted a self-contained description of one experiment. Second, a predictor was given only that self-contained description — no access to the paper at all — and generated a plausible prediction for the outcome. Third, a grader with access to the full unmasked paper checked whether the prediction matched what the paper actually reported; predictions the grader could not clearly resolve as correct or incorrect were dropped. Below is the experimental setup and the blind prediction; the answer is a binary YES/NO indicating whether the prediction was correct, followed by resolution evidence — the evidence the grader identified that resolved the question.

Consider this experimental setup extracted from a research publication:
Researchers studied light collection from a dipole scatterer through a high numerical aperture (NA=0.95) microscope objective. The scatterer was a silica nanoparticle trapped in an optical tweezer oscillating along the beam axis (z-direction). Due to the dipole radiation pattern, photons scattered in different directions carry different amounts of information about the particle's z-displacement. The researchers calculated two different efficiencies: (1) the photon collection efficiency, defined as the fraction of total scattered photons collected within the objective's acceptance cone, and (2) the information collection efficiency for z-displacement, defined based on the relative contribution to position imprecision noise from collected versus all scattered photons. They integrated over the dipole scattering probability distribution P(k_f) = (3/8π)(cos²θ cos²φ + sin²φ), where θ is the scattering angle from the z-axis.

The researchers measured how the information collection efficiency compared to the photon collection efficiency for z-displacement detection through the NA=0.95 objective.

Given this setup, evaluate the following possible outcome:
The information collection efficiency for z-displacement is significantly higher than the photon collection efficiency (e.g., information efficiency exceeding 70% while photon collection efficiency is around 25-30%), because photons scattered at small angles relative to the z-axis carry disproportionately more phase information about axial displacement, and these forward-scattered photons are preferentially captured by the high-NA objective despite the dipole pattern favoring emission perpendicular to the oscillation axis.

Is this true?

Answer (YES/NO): YES